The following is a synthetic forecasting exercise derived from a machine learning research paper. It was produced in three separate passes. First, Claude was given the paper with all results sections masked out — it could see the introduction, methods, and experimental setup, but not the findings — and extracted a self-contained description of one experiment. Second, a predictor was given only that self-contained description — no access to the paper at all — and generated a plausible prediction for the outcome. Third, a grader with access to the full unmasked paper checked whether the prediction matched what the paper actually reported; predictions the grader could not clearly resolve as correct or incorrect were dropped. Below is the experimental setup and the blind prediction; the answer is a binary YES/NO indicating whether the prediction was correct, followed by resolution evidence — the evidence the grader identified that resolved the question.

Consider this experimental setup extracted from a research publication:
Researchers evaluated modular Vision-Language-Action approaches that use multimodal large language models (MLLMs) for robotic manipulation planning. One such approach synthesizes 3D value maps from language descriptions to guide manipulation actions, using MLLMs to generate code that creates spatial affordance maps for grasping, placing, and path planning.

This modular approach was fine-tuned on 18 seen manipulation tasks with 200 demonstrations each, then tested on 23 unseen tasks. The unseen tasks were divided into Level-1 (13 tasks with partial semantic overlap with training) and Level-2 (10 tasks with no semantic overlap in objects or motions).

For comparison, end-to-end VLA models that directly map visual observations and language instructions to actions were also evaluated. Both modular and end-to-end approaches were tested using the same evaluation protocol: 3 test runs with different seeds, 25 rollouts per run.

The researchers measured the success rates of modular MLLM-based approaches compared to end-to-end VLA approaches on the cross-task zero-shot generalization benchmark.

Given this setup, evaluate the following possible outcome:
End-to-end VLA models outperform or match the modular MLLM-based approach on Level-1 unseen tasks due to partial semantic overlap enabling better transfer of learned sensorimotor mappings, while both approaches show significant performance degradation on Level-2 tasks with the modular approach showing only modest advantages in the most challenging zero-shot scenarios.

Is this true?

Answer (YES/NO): NO